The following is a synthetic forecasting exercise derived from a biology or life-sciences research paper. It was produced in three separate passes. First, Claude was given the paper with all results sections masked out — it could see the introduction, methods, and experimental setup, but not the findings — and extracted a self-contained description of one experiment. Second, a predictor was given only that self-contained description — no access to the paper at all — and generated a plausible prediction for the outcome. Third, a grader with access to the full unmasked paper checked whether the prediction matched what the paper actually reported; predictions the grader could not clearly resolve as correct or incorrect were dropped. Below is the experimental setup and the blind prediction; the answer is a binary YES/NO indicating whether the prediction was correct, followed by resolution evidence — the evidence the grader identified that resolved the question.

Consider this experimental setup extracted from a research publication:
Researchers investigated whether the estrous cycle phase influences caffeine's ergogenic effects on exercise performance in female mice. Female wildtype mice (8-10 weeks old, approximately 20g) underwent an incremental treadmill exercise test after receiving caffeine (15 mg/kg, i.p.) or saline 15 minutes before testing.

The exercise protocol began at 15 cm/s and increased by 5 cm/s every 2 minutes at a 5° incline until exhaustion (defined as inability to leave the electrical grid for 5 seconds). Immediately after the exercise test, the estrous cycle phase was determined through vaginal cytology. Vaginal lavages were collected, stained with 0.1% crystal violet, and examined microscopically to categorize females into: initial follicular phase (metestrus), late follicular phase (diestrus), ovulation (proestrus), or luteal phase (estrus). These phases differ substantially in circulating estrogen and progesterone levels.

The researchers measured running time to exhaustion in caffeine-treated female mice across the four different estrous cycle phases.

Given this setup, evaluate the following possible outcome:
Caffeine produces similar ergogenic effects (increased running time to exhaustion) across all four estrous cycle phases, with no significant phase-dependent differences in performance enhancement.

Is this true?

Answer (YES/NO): NO